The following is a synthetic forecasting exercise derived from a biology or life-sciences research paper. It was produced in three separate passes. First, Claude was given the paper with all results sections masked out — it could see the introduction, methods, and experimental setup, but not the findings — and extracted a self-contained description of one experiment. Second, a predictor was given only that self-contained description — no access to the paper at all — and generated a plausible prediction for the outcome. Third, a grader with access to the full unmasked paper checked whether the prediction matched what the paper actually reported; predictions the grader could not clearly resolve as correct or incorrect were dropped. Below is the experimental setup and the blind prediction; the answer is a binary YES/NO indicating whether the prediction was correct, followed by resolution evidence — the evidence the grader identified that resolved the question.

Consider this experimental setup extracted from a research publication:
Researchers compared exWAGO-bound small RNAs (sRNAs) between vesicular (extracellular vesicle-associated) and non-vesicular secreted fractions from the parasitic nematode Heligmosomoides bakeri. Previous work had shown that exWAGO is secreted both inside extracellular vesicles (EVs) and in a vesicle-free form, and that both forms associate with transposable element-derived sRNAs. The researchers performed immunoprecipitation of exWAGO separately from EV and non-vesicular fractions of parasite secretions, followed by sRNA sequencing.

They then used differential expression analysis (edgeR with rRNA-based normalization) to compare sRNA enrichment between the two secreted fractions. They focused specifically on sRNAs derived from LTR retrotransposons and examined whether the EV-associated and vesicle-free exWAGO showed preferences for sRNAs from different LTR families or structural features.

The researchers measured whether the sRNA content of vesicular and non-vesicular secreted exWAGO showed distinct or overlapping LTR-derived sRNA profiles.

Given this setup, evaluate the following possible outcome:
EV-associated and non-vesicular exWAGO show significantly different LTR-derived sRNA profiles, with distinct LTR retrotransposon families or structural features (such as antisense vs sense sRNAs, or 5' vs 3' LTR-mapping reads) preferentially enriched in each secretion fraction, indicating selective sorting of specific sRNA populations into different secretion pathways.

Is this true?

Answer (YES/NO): YES